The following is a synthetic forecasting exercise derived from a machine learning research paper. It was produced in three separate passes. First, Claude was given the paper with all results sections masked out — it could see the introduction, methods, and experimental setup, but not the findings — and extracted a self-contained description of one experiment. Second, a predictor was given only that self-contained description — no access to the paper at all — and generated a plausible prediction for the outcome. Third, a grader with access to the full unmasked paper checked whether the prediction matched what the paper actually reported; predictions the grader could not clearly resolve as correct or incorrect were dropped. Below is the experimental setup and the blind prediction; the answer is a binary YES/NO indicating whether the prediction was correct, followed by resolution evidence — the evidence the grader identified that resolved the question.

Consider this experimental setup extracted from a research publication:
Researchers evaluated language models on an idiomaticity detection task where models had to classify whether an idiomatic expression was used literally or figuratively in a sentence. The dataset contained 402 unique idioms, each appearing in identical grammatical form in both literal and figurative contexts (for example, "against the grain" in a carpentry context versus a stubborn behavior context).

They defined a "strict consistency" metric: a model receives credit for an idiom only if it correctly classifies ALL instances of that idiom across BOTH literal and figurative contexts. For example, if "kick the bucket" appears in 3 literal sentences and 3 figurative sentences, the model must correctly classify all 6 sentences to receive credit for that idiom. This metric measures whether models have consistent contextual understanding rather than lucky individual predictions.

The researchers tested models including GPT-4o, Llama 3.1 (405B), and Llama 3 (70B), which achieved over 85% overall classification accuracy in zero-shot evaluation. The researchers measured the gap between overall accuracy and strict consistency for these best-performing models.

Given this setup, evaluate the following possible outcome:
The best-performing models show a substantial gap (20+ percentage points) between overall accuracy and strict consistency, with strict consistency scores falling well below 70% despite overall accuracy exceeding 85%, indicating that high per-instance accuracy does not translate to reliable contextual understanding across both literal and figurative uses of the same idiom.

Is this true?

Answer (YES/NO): YES